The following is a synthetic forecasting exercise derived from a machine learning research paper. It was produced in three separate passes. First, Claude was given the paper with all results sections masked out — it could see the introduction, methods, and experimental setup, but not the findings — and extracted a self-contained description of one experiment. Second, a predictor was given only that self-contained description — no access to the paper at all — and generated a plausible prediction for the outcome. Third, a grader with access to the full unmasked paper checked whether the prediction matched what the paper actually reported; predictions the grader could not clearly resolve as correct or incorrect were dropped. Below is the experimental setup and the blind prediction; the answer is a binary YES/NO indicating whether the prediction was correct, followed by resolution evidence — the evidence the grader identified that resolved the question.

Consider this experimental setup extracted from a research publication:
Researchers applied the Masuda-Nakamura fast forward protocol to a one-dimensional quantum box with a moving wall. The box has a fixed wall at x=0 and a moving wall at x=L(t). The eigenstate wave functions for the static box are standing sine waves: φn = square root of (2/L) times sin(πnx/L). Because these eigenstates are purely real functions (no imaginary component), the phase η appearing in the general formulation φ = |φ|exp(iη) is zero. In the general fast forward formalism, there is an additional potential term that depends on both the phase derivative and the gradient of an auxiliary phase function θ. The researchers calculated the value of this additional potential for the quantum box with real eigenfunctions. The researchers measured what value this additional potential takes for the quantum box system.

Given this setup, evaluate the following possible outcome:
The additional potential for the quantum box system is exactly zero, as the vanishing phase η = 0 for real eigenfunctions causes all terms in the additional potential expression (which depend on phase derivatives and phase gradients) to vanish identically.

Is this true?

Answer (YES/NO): YES